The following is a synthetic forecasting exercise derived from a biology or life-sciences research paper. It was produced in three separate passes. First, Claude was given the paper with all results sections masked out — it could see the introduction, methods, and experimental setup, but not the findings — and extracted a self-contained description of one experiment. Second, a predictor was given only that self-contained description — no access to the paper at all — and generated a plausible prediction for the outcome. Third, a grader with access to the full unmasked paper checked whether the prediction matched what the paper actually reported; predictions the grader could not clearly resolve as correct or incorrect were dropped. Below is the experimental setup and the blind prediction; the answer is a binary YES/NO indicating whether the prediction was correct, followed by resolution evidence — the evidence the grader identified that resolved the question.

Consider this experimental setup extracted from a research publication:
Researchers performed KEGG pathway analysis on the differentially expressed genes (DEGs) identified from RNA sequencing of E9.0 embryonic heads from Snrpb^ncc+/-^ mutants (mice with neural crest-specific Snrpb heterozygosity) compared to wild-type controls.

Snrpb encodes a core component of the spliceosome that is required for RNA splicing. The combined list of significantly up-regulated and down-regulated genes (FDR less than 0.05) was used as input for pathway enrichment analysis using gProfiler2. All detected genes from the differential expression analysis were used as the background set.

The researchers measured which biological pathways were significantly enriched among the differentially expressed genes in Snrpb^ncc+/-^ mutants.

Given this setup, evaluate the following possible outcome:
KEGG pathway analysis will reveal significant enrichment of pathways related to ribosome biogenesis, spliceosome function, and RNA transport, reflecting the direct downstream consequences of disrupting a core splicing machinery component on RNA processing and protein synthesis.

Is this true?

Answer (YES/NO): NO